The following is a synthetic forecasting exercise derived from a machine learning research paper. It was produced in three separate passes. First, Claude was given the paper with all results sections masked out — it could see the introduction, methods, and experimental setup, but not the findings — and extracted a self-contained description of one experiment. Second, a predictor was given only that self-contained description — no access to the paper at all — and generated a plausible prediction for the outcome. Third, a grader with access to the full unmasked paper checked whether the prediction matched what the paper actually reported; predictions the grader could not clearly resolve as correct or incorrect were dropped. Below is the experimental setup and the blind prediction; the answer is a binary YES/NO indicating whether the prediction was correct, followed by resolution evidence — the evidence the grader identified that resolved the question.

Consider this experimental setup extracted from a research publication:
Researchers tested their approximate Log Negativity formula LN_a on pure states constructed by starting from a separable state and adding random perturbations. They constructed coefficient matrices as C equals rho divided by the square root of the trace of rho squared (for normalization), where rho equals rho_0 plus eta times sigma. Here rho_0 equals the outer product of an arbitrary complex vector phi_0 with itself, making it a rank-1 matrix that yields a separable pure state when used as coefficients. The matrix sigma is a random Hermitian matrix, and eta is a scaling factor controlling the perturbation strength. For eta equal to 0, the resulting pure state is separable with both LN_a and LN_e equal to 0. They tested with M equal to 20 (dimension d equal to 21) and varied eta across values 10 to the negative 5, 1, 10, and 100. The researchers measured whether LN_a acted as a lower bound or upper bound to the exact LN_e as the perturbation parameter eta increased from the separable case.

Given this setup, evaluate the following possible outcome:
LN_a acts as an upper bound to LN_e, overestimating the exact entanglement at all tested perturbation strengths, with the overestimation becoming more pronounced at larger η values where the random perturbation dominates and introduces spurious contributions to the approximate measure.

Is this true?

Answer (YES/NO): NO